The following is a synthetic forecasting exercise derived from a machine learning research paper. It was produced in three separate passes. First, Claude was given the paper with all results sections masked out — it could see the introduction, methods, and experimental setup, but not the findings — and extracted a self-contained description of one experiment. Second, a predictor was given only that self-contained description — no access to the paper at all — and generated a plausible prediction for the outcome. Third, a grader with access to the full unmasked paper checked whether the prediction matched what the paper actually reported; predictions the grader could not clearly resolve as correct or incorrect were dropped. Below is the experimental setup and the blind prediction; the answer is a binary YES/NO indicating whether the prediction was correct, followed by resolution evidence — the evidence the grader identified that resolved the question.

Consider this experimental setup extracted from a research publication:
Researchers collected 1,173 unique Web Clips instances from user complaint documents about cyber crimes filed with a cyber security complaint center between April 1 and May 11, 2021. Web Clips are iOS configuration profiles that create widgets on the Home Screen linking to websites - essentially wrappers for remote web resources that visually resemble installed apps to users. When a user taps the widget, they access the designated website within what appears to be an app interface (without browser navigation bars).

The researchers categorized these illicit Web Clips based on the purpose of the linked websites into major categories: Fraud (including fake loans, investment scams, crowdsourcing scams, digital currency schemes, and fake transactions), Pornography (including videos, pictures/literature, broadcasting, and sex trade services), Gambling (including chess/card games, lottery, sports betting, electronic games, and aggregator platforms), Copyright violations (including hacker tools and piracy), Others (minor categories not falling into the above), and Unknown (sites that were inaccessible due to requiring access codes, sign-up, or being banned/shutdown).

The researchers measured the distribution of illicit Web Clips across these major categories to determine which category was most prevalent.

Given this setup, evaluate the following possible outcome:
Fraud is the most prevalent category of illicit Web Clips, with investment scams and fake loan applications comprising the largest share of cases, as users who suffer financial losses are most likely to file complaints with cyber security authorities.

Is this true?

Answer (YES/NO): NO